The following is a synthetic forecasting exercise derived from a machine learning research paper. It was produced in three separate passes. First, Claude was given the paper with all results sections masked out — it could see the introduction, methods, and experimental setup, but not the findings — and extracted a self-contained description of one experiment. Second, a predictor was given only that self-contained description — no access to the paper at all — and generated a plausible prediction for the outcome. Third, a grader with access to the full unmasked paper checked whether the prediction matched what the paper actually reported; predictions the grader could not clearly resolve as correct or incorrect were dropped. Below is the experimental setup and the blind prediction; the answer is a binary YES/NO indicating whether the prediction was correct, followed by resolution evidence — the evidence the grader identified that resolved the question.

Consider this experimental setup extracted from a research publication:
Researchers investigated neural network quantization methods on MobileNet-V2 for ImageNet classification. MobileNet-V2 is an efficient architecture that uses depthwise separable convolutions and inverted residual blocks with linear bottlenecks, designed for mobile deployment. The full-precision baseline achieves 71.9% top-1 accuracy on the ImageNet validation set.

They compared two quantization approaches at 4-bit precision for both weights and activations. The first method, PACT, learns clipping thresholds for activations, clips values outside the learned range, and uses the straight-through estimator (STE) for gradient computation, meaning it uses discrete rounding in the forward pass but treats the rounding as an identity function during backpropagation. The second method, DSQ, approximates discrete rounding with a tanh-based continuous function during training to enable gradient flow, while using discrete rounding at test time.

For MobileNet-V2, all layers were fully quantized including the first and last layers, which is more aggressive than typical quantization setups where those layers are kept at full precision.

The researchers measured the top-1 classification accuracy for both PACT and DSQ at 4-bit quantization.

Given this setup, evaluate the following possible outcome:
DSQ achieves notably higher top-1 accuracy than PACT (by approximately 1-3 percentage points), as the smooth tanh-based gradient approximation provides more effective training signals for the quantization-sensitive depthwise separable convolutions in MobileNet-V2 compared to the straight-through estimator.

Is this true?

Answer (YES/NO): NO